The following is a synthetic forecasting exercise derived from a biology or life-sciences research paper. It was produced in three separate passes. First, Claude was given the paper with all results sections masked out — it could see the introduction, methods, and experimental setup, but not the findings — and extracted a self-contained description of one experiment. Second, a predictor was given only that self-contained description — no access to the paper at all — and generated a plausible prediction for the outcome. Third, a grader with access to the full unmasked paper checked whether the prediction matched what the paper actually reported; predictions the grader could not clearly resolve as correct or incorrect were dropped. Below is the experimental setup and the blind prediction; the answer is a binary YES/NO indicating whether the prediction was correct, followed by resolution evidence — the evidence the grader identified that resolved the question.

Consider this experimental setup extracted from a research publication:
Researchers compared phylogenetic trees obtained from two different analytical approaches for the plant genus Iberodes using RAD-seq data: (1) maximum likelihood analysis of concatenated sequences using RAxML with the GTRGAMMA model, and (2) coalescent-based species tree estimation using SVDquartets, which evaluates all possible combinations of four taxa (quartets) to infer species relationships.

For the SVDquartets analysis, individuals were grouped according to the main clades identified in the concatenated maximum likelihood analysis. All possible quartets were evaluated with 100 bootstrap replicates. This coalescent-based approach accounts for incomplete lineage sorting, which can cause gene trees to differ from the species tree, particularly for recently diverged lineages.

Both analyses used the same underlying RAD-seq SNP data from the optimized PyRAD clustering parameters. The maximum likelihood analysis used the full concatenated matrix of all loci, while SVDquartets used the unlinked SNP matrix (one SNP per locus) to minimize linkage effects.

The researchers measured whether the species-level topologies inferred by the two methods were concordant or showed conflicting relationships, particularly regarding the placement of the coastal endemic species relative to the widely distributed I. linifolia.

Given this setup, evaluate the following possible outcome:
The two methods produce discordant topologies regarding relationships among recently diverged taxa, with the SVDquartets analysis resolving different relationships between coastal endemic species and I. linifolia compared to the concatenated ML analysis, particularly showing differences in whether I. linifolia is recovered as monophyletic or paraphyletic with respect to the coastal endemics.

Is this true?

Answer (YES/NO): NO